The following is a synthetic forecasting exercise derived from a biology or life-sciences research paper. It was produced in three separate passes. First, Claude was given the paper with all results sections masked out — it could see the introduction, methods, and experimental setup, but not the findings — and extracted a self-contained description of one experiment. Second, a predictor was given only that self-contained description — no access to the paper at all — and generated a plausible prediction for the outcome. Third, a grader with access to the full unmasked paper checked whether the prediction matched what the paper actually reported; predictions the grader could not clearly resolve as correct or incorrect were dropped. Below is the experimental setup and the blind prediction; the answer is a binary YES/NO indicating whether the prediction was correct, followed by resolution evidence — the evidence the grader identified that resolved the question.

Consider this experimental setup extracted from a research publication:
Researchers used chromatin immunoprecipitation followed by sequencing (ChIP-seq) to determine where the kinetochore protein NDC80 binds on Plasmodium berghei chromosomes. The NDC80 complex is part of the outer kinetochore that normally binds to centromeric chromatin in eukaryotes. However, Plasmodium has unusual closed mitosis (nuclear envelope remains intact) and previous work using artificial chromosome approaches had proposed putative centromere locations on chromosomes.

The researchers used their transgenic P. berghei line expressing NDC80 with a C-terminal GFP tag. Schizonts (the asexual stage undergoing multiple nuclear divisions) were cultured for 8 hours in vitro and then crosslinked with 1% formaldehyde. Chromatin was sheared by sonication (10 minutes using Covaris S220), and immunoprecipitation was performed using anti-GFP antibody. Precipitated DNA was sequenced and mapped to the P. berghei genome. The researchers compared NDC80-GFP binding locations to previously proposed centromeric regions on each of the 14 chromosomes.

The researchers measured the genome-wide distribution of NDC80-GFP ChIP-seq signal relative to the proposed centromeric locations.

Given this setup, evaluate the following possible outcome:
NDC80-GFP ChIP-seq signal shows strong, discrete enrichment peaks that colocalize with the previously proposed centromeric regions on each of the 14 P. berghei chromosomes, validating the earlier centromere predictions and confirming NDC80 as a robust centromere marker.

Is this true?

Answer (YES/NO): YES